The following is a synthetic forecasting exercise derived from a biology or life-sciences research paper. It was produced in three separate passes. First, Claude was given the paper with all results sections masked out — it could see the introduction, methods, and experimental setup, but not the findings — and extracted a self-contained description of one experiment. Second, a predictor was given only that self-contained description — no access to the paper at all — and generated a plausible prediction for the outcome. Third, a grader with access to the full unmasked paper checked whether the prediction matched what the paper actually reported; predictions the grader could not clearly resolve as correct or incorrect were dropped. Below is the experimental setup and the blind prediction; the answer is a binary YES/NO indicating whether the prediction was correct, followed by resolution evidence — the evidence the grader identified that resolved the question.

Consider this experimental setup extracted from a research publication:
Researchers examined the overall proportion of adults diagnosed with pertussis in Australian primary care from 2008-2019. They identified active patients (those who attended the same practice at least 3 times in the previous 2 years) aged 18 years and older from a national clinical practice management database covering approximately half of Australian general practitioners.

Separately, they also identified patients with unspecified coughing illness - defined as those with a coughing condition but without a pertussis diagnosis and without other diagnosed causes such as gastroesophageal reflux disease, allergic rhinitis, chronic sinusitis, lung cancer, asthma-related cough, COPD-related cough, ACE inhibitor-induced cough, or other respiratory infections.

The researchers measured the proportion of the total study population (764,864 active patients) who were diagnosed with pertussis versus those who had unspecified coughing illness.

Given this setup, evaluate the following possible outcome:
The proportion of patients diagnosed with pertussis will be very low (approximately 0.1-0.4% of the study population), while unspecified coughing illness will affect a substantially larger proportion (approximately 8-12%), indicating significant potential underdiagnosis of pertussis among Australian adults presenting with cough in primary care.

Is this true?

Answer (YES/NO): NO